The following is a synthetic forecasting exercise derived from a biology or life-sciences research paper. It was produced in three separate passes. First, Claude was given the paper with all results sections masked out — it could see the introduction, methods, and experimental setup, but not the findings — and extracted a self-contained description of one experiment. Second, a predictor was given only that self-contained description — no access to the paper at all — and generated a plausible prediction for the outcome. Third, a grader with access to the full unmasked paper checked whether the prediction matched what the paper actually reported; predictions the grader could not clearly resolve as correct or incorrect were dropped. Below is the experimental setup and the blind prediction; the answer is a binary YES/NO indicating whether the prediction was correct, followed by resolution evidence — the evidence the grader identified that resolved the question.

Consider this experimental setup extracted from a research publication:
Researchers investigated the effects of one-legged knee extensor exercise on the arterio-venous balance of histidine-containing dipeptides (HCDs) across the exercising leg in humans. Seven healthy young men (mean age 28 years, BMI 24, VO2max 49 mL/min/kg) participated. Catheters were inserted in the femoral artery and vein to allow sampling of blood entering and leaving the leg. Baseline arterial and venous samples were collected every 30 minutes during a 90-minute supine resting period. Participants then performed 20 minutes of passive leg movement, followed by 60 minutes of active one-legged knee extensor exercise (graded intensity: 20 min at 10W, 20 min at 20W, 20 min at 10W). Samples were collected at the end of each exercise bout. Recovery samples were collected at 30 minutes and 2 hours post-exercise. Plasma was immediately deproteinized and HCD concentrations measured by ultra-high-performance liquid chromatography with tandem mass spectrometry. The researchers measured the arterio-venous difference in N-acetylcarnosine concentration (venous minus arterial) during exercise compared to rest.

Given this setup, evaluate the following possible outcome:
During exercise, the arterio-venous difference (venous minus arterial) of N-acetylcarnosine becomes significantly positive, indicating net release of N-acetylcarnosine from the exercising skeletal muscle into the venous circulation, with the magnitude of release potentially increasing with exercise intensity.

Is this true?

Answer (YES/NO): YES